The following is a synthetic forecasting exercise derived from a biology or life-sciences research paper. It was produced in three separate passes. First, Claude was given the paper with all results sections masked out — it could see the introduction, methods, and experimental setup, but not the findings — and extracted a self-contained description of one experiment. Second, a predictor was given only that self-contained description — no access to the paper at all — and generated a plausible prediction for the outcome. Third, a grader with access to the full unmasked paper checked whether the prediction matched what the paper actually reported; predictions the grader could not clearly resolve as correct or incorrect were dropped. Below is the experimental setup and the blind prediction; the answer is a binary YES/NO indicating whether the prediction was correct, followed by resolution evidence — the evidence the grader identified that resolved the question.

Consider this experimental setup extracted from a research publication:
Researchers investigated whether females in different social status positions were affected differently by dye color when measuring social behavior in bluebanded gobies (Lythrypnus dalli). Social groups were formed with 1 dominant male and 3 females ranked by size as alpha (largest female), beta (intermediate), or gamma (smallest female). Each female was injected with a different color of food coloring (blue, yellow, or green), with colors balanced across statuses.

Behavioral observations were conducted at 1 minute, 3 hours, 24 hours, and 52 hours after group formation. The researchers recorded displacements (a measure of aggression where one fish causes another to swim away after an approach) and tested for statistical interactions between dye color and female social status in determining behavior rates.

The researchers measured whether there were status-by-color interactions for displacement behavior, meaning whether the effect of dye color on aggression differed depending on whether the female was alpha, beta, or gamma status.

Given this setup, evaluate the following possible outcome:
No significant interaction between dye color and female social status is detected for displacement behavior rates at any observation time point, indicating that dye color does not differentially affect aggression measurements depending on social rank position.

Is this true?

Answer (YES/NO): YES